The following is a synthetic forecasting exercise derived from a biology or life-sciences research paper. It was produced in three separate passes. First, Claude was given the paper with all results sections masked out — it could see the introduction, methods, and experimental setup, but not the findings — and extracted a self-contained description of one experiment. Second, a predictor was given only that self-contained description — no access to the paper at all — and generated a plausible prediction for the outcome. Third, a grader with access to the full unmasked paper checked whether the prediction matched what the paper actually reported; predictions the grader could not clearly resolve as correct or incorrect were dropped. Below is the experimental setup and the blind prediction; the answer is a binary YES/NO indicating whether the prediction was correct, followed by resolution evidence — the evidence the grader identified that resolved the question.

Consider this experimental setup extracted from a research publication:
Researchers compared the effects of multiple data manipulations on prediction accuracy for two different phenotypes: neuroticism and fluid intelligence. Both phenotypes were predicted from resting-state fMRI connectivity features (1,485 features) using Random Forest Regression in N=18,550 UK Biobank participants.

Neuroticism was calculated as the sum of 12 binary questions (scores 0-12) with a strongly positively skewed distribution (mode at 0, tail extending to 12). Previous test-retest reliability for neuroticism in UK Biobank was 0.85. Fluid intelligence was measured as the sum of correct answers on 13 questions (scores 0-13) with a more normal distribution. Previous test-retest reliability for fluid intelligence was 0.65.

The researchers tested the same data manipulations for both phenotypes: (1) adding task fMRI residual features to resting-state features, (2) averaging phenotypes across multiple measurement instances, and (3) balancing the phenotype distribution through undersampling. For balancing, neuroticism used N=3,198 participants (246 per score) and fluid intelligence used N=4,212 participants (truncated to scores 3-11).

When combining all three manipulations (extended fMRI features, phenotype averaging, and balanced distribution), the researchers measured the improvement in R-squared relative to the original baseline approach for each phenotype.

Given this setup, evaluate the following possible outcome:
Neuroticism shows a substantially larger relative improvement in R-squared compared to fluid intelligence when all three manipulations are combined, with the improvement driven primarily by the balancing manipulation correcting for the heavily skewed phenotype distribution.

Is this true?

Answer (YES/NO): NO